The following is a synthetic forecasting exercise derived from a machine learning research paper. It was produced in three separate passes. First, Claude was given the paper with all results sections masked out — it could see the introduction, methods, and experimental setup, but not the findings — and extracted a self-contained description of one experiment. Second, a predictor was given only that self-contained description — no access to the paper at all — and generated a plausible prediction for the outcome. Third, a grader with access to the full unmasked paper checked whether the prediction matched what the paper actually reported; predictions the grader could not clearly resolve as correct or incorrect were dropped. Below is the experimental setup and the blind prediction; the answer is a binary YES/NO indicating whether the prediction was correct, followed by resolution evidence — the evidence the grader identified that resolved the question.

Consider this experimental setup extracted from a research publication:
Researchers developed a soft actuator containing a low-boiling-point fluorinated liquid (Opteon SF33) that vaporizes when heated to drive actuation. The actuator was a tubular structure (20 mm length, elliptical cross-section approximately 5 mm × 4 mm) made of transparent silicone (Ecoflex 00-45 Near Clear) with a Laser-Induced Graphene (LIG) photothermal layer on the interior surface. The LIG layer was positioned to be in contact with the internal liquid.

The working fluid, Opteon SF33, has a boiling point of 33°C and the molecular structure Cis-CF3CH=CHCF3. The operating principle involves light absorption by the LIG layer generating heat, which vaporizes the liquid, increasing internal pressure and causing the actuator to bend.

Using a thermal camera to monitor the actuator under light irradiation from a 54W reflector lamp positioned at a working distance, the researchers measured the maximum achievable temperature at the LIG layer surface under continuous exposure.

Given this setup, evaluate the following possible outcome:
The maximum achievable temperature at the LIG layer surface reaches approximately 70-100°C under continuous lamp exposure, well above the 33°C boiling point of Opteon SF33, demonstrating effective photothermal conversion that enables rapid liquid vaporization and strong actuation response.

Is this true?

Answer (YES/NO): NO